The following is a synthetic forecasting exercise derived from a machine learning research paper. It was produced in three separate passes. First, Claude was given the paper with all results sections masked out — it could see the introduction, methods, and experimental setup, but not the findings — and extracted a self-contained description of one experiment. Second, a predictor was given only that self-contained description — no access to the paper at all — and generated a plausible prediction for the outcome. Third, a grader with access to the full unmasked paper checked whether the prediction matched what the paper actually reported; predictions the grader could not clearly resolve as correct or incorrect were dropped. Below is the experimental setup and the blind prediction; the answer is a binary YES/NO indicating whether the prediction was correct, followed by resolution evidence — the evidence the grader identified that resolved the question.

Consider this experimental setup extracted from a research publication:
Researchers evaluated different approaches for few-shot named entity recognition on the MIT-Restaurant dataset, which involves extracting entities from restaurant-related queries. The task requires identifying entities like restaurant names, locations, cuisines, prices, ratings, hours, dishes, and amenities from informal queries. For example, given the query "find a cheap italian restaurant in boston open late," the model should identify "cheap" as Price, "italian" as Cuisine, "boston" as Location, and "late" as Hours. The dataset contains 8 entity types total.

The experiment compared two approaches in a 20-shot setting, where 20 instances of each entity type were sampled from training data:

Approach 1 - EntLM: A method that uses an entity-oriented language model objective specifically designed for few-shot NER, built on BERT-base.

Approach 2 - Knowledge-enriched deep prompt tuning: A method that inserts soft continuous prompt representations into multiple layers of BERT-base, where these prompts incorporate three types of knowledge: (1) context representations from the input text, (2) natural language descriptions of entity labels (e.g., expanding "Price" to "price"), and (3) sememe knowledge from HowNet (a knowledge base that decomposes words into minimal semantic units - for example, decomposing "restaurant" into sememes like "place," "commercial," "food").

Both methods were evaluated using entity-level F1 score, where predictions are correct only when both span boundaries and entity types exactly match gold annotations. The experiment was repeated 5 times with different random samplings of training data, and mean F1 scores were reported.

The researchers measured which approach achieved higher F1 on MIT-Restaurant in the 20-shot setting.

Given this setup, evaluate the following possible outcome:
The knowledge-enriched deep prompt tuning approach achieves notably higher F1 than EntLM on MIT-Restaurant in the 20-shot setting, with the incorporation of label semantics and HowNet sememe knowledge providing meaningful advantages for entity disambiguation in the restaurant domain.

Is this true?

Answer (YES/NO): NO